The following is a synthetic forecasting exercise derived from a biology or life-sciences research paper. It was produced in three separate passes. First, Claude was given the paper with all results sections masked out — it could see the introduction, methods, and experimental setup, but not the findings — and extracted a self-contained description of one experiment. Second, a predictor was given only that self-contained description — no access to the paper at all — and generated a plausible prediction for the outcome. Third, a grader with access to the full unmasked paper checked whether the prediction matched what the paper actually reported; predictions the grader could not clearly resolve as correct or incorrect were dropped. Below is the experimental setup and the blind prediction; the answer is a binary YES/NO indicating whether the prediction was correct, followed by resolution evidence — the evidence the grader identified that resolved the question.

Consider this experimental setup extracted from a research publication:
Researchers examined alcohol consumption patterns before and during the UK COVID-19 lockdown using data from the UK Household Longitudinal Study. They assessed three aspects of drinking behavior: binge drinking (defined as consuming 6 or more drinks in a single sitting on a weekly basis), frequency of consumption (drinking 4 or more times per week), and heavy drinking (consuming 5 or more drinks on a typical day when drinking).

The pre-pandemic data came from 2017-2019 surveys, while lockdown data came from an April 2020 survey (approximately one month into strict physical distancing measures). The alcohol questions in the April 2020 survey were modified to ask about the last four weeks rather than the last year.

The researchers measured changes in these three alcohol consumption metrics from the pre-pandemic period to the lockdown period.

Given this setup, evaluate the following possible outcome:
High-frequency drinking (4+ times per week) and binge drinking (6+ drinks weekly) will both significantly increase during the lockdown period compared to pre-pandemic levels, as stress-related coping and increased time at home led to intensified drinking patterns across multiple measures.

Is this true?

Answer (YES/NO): YES